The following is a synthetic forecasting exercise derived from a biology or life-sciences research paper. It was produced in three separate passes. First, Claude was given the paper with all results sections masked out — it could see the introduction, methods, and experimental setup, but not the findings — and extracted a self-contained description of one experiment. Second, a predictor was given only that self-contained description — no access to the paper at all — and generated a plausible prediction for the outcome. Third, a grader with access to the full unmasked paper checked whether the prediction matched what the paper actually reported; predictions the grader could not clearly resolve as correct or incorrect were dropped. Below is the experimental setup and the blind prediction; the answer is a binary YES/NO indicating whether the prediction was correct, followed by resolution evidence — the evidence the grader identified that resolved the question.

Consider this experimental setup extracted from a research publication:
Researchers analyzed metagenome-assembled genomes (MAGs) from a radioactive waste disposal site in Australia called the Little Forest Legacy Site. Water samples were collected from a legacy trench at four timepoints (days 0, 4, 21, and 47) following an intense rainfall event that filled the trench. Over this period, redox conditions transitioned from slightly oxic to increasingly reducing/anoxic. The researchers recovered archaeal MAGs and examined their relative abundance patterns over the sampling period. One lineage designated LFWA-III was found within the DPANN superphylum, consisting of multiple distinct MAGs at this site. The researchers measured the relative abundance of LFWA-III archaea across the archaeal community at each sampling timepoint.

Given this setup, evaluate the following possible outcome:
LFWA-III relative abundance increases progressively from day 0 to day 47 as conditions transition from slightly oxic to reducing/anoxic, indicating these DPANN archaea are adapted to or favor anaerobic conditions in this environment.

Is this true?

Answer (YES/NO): NO